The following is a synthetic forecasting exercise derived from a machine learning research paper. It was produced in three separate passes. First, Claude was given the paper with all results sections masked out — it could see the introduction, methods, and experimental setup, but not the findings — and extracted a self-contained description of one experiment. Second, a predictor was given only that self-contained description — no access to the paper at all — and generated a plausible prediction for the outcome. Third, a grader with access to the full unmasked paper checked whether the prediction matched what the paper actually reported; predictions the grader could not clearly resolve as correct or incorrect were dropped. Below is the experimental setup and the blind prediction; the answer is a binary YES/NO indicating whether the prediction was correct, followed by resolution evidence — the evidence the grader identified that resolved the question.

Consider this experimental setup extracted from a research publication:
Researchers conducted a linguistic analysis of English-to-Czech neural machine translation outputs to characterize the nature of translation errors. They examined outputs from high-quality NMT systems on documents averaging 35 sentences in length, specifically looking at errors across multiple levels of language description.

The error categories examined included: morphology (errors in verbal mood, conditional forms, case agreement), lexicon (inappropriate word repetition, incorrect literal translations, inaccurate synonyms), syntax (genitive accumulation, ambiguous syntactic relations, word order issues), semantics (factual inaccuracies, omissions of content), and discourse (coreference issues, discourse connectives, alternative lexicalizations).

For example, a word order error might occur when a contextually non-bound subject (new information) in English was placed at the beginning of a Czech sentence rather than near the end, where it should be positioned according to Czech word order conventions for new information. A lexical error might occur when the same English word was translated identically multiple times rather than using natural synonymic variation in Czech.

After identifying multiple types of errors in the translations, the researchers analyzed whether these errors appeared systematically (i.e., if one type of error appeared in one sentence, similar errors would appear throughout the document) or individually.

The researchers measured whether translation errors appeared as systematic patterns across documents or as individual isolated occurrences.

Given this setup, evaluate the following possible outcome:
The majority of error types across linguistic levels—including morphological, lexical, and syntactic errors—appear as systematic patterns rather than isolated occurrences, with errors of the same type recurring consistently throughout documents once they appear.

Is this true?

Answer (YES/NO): NO